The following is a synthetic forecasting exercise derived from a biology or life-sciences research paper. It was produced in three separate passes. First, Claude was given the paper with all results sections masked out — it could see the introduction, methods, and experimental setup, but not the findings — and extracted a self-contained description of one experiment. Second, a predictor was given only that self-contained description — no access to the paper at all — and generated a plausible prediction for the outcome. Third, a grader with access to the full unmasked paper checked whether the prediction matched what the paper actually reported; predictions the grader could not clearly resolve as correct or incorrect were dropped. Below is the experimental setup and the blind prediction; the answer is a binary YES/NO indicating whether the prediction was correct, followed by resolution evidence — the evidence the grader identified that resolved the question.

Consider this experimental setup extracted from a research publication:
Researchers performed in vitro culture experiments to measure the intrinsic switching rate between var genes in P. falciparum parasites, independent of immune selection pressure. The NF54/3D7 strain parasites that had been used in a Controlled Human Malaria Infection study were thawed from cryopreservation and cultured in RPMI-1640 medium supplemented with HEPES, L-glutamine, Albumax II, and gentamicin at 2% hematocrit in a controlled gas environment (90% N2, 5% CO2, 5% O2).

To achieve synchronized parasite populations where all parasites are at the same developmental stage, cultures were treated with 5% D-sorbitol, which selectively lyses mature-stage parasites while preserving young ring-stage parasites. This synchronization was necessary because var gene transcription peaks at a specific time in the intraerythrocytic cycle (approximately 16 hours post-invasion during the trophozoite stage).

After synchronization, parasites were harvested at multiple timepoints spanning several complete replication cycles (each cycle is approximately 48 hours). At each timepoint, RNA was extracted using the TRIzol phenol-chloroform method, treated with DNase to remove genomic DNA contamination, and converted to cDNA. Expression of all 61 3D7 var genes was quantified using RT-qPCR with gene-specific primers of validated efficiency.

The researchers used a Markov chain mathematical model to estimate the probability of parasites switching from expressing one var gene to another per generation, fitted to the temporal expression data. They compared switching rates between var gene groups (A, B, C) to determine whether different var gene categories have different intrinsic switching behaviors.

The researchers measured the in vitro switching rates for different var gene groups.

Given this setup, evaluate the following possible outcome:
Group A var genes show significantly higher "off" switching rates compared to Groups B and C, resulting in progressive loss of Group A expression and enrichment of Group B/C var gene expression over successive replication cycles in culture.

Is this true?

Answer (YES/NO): NO